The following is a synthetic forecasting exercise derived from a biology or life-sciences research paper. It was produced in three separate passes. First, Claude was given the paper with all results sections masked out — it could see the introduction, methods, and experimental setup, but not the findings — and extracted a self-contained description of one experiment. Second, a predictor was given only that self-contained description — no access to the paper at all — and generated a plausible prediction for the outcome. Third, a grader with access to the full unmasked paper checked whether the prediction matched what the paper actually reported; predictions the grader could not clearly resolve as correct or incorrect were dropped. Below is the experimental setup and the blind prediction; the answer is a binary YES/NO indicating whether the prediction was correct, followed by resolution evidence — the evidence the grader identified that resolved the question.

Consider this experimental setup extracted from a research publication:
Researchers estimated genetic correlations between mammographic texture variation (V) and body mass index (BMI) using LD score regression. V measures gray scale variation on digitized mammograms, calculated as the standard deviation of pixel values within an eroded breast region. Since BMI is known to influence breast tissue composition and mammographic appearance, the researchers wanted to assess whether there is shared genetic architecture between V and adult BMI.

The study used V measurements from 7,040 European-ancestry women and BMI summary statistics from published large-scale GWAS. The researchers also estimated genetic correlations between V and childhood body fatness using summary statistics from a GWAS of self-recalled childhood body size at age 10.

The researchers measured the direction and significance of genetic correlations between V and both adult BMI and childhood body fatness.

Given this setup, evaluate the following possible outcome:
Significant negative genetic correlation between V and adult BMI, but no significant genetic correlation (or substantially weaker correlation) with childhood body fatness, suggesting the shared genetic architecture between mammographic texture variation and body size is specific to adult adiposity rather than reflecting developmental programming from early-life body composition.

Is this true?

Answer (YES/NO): NO